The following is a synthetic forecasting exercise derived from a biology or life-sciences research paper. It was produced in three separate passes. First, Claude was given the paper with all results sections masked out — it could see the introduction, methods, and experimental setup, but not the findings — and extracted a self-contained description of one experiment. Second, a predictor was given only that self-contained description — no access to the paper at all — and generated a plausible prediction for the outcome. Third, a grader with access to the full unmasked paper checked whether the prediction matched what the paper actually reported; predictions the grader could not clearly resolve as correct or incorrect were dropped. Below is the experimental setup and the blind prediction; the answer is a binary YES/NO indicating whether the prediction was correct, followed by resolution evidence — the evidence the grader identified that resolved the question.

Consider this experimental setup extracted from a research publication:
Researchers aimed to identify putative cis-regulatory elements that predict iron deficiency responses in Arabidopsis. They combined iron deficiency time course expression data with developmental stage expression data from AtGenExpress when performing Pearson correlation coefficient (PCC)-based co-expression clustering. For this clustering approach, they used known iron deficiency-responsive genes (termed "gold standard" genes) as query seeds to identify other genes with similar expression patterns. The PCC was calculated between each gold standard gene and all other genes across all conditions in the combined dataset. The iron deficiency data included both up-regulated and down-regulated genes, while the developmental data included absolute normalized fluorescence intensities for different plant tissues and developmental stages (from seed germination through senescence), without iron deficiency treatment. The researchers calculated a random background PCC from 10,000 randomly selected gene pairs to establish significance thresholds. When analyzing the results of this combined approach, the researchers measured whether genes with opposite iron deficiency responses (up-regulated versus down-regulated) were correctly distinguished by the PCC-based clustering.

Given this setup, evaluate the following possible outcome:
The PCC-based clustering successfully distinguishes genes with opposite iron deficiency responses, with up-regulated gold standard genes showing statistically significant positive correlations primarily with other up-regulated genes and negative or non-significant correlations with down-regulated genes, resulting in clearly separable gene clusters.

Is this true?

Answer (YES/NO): NO